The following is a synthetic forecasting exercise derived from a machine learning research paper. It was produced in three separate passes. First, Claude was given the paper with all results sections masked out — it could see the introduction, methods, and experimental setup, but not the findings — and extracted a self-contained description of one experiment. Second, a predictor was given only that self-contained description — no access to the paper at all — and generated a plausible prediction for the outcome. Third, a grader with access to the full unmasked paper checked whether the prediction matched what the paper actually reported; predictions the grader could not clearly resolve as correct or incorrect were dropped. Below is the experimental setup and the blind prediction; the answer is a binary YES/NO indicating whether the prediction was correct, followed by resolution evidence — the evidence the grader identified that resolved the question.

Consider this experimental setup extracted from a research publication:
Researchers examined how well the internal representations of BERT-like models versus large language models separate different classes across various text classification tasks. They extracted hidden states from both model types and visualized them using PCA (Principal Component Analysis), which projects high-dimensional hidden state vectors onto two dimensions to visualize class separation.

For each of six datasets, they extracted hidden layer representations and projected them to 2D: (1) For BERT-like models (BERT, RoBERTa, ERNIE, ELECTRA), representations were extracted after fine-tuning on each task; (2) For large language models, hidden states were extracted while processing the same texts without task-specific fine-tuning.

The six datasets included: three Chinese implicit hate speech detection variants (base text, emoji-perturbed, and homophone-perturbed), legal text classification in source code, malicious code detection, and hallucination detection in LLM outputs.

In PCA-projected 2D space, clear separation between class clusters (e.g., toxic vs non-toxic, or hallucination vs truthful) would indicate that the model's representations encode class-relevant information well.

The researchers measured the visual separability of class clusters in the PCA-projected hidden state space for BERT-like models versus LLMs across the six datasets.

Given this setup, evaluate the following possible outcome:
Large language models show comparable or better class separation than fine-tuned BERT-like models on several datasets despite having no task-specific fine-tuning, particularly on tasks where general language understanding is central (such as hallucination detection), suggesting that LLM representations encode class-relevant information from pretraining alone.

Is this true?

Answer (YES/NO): YES